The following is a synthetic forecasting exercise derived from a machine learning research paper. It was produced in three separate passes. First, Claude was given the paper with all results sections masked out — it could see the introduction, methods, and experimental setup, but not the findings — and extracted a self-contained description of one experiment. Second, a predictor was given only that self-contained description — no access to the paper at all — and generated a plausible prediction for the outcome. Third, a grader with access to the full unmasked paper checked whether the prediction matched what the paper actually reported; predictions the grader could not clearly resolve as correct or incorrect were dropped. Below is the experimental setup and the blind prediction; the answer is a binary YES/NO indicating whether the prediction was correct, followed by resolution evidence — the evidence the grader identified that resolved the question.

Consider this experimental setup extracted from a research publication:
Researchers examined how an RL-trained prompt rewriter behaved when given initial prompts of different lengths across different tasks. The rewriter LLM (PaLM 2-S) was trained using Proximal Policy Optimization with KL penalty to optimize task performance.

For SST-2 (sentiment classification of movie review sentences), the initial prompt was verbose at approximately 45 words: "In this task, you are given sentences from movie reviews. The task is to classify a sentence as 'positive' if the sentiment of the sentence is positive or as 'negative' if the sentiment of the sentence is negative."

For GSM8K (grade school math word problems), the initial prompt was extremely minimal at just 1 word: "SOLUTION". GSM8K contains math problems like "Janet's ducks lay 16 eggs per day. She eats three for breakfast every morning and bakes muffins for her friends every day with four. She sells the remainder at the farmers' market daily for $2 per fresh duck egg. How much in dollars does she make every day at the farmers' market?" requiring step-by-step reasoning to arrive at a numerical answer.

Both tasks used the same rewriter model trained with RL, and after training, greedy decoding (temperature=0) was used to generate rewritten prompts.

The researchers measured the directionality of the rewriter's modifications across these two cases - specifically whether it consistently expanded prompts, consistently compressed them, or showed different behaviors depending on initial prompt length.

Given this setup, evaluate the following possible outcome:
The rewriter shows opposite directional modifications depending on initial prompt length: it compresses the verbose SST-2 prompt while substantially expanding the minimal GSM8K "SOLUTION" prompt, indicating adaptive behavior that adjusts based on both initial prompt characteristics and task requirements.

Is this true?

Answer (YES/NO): YES